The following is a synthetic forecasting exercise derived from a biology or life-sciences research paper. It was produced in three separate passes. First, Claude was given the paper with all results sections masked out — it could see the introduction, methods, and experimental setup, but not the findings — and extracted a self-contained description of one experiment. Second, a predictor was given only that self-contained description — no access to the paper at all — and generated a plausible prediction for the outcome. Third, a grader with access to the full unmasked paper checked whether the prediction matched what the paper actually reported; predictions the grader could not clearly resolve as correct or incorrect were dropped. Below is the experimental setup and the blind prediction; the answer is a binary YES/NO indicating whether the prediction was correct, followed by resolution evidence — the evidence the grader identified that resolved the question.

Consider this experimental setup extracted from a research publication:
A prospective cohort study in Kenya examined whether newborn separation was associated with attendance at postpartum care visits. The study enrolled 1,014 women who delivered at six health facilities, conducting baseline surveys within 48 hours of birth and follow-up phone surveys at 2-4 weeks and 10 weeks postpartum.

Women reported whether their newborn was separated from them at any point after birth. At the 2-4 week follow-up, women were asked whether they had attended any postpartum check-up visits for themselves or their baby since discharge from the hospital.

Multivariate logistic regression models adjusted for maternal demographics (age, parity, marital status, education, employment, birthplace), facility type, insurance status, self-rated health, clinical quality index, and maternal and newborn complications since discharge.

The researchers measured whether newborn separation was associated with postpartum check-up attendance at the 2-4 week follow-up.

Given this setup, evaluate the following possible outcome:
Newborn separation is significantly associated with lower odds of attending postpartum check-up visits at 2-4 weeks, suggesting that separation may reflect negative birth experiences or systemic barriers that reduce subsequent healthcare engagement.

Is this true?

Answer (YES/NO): NO